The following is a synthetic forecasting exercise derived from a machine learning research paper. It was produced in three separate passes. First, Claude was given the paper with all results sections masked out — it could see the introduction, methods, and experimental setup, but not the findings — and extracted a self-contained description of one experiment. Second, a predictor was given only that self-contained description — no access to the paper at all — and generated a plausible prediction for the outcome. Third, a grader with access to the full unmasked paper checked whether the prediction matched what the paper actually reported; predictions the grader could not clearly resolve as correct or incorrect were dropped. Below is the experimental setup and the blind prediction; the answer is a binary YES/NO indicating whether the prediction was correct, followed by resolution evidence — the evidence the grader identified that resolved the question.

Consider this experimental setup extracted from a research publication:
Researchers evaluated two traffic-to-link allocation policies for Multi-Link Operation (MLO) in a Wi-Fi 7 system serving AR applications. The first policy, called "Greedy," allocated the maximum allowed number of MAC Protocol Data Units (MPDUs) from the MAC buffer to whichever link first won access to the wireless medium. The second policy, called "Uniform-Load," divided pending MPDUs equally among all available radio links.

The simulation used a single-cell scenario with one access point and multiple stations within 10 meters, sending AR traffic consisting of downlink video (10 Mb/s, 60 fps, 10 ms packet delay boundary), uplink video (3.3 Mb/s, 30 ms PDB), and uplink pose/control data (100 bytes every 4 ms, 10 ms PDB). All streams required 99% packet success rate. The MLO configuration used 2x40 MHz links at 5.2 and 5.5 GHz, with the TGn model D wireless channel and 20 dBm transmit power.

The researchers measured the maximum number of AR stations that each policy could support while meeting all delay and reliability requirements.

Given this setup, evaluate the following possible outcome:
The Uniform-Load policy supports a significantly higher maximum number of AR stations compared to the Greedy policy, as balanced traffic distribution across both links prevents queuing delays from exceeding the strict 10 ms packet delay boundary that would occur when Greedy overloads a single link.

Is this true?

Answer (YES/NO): NO